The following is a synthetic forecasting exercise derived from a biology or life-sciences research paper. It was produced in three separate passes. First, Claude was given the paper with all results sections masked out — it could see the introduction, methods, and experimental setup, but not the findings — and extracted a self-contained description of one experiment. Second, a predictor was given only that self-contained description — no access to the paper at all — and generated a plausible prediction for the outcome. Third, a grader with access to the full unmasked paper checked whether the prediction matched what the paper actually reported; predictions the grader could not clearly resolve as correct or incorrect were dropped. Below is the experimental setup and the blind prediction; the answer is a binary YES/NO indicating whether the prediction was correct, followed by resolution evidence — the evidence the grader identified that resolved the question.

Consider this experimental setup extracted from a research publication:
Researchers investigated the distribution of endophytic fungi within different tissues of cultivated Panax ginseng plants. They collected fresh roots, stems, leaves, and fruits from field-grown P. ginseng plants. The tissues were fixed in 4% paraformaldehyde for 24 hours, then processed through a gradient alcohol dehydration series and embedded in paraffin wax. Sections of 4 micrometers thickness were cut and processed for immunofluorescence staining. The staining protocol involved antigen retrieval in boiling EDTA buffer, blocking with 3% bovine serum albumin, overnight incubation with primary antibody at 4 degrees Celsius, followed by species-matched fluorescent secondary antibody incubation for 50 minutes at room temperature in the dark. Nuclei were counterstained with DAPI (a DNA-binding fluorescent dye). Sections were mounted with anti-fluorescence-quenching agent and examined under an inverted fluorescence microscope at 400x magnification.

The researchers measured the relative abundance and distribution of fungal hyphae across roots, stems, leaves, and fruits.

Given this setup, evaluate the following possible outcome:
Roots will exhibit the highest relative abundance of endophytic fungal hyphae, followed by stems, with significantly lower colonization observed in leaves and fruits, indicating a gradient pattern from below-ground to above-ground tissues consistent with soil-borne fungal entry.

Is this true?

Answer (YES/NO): NO